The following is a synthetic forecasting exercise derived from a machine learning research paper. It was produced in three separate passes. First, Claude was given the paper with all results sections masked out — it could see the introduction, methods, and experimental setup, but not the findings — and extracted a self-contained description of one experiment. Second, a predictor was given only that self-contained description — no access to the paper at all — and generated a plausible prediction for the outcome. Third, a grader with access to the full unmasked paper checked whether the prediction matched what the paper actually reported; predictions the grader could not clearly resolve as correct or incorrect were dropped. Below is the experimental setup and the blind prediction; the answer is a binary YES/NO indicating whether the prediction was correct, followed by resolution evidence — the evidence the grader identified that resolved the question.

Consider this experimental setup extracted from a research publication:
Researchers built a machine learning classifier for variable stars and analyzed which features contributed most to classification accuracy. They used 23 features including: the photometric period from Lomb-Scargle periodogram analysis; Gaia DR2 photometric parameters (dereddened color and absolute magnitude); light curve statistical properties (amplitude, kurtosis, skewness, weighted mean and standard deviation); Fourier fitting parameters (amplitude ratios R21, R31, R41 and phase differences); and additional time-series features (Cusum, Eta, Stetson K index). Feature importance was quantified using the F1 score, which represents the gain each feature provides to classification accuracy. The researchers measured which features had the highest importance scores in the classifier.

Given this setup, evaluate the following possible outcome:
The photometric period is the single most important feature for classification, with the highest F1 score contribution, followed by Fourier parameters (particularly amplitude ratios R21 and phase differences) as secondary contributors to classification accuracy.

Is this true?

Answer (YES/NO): NO